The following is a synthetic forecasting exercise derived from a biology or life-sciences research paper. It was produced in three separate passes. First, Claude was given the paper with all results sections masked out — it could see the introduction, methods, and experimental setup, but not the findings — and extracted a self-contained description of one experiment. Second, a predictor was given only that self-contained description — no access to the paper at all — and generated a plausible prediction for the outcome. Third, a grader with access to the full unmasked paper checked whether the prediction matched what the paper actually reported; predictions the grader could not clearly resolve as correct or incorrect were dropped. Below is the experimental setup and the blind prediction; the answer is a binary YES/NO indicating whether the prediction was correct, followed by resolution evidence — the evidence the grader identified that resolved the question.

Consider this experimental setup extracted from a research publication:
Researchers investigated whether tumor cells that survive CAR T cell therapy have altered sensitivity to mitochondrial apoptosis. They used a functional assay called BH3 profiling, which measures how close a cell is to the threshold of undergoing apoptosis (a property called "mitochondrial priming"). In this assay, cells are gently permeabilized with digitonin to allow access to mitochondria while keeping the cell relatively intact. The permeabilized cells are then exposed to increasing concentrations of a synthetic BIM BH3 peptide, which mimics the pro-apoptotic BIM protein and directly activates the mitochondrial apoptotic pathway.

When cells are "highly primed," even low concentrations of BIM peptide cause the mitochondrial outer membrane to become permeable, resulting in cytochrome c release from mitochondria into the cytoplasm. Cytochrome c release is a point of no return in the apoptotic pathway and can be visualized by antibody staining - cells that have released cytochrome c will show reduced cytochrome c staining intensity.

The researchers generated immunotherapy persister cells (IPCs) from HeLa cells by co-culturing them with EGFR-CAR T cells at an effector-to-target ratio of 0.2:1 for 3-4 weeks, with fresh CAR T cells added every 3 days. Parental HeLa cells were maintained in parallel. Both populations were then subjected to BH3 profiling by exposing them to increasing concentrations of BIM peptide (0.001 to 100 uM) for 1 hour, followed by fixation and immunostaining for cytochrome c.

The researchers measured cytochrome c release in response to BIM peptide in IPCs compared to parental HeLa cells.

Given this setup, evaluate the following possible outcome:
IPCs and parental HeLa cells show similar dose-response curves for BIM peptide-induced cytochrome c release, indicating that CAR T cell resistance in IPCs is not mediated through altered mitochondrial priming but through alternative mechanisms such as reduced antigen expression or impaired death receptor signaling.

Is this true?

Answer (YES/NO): NO